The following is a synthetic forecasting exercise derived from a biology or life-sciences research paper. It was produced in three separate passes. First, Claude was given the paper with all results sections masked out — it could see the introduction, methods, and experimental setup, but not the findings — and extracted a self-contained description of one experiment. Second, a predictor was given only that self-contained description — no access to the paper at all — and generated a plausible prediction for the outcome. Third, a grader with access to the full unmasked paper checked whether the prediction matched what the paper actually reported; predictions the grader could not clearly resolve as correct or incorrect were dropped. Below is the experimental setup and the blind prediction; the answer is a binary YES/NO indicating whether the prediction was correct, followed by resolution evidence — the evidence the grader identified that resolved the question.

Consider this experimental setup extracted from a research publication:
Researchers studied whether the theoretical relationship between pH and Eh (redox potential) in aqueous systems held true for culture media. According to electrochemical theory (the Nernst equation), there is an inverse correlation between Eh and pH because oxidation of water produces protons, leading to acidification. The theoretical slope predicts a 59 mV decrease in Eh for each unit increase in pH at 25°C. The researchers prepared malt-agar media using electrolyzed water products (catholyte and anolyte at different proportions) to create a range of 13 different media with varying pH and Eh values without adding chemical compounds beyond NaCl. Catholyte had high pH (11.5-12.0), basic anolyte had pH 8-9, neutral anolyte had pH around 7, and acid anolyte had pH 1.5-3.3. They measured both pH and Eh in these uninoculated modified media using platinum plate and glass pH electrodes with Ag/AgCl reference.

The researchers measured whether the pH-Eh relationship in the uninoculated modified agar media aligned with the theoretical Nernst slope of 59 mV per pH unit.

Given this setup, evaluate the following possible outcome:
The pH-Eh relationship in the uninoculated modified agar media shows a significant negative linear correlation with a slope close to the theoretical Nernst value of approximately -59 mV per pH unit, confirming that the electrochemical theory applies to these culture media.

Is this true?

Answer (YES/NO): YES